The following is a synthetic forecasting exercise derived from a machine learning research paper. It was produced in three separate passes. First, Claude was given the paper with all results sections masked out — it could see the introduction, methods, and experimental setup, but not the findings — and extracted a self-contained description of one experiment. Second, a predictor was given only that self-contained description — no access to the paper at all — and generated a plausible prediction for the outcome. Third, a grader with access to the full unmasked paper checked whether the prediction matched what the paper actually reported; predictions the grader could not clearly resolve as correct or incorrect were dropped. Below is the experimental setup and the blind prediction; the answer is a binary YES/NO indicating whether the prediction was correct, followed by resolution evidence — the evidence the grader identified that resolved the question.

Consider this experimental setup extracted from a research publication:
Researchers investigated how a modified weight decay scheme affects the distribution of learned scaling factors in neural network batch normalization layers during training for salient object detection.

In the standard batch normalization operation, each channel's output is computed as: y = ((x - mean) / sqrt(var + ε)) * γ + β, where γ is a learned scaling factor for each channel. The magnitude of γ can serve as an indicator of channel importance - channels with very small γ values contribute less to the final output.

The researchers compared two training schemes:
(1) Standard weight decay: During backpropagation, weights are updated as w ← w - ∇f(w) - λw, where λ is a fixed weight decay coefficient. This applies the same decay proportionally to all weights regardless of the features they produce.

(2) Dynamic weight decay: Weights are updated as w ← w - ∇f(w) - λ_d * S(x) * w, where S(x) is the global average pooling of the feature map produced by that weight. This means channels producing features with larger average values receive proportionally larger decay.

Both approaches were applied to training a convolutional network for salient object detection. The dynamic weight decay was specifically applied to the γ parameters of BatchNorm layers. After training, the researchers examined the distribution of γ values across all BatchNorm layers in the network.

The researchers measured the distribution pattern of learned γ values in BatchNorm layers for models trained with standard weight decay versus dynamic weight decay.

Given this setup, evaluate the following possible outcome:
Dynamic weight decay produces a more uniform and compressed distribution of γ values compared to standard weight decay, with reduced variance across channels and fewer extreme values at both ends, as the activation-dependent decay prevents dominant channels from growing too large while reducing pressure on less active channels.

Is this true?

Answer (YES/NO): NO